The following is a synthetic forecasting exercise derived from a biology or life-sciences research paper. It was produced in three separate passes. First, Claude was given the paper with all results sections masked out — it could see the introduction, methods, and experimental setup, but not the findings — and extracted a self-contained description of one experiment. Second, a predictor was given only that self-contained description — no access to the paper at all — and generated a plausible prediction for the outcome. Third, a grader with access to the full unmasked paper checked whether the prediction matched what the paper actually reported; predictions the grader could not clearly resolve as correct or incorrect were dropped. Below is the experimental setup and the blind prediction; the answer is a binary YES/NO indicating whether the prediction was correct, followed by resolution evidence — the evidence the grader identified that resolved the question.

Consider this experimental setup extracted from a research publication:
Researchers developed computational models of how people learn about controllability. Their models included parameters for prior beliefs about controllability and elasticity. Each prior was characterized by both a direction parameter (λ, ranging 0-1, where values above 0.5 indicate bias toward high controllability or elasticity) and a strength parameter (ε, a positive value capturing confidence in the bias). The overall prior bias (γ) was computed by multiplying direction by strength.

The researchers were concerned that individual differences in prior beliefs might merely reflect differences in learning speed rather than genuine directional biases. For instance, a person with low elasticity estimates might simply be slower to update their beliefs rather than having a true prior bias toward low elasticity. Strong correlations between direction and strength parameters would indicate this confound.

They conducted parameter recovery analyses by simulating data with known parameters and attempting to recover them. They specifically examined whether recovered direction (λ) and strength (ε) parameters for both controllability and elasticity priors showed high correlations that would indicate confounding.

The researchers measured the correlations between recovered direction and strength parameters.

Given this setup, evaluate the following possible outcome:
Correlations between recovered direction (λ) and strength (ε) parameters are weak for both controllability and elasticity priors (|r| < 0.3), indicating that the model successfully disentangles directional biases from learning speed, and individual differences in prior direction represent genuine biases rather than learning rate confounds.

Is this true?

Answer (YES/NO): YES